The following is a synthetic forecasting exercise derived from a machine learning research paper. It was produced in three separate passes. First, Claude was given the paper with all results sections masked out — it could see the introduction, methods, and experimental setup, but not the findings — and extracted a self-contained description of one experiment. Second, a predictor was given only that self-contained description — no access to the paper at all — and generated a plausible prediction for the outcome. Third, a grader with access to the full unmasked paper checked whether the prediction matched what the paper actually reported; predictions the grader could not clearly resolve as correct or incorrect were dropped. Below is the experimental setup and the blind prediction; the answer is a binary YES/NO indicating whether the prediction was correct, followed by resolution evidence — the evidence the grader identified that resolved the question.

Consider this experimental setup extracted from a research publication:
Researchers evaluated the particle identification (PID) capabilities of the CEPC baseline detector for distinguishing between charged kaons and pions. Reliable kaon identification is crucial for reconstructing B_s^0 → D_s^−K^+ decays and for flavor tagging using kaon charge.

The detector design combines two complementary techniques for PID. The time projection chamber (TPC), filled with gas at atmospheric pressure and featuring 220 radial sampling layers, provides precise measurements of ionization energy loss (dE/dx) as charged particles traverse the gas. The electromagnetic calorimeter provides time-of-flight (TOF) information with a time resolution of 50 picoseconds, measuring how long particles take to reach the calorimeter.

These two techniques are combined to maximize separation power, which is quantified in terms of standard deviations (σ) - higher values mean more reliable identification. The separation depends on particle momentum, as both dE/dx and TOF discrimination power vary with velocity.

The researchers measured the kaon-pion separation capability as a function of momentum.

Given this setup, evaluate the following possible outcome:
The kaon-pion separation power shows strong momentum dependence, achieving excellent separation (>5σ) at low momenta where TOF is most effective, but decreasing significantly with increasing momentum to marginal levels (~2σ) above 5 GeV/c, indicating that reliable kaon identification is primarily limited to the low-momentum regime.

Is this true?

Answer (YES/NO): NO